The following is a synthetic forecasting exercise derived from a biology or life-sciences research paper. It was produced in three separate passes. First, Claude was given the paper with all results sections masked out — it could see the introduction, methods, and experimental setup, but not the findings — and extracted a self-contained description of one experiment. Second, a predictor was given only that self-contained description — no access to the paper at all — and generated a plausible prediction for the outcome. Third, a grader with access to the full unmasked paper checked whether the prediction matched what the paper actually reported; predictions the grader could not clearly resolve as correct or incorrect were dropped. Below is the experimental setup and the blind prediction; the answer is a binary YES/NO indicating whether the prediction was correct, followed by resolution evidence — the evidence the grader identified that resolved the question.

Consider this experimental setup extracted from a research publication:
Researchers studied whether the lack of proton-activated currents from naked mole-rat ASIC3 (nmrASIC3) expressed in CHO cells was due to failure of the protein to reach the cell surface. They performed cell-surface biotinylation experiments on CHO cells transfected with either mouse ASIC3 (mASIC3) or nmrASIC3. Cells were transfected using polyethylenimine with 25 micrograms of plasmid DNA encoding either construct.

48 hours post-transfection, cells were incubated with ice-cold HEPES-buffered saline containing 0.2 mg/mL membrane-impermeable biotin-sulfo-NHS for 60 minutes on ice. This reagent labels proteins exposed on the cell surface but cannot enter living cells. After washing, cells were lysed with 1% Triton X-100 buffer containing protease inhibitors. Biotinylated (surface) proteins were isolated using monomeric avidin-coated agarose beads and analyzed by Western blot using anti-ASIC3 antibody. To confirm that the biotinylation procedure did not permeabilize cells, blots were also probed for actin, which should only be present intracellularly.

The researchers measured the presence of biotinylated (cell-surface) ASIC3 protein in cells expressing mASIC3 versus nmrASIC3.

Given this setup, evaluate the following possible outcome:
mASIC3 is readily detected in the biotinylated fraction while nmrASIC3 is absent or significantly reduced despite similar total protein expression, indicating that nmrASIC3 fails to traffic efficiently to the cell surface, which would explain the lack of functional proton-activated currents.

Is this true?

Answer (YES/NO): NO